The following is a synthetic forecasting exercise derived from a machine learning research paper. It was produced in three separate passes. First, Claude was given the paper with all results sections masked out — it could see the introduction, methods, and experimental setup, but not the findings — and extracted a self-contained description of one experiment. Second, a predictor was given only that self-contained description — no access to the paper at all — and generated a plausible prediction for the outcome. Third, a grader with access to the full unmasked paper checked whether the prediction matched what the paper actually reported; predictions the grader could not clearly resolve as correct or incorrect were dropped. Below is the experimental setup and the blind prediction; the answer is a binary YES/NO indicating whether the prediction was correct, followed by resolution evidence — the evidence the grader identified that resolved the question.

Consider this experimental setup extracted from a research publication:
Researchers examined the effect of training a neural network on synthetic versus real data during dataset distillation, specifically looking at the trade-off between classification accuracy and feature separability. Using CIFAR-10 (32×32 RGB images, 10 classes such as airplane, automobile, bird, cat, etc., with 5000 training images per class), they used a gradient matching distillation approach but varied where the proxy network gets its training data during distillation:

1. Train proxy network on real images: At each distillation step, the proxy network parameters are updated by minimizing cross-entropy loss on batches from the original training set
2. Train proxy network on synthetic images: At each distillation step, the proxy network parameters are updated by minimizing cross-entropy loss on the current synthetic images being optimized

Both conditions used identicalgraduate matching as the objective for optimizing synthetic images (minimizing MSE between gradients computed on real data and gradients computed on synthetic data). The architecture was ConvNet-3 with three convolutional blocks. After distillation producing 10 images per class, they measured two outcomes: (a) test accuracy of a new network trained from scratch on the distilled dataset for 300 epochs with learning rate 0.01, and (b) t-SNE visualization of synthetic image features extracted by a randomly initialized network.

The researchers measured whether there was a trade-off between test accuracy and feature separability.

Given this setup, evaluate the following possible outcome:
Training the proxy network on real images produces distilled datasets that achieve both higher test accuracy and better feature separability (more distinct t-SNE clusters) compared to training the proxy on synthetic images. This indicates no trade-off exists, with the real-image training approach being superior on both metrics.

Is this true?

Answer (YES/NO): NO